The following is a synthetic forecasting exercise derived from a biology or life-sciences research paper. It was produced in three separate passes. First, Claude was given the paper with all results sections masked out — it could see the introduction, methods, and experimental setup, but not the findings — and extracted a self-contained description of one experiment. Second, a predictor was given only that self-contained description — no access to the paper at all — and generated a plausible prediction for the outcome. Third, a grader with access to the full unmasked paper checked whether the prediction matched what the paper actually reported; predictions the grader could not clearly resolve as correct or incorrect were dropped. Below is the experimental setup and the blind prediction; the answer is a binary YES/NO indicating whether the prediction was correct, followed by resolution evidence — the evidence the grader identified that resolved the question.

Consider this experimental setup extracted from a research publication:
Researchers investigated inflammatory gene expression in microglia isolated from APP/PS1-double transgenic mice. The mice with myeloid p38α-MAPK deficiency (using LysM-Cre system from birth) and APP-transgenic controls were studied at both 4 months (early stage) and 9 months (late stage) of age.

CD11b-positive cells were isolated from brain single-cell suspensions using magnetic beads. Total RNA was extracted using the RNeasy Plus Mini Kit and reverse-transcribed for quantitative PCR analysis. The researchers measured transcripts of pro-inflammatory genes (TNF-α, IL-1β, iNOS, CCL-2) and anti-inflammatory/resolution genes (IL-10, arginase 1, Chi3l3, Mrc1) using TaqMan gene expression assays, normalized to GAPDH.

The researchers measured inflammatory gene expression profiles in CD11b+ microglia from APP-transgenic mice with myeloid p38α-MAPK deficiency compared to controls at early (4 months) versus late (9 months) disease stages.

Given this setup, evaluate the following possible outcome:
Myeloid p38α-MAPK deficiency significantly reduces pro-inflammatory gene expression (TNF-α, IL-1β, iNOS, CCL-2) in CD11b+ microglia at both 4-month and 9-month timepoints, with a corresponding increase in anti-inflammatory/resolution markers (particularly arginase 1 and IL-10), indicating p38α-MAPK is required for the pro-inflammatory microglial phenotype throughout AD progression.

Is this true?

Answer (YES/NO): NO